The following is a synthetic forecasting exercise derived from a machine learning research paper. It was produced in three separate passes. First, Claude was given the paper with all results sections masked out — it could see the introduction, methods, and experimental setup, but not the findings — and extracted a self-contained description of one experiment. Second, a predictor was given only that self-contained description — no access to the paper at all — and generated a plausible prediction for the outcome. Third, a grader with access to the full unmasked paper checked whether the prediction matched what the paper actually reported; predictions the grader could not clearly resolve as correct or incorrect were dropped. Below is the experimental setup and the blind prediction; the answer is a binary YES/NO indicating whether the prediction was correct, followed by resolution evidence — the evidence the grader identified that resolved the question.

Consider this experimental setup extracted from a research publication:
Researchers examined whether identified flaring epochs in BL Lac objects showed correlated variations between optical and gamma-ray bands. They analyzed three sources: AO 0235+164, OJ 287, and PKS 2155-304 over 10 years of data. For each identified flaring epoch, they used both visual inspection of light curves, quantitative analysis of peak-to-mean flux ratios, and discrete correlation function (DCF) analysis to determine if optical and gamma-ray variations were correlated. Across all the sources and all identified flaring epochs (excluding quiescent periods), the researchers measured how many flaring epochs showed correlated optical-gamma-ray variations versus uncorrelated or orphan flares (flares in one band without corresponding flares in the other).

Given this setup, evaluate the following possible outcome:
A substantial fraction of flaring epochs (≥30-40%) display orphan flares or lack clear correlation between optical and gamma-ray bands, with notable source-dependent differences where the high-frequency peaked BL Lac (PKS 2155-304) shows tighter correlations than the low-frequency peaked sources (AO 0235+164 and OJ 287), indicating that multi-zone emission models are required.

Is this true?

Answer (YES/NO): NO